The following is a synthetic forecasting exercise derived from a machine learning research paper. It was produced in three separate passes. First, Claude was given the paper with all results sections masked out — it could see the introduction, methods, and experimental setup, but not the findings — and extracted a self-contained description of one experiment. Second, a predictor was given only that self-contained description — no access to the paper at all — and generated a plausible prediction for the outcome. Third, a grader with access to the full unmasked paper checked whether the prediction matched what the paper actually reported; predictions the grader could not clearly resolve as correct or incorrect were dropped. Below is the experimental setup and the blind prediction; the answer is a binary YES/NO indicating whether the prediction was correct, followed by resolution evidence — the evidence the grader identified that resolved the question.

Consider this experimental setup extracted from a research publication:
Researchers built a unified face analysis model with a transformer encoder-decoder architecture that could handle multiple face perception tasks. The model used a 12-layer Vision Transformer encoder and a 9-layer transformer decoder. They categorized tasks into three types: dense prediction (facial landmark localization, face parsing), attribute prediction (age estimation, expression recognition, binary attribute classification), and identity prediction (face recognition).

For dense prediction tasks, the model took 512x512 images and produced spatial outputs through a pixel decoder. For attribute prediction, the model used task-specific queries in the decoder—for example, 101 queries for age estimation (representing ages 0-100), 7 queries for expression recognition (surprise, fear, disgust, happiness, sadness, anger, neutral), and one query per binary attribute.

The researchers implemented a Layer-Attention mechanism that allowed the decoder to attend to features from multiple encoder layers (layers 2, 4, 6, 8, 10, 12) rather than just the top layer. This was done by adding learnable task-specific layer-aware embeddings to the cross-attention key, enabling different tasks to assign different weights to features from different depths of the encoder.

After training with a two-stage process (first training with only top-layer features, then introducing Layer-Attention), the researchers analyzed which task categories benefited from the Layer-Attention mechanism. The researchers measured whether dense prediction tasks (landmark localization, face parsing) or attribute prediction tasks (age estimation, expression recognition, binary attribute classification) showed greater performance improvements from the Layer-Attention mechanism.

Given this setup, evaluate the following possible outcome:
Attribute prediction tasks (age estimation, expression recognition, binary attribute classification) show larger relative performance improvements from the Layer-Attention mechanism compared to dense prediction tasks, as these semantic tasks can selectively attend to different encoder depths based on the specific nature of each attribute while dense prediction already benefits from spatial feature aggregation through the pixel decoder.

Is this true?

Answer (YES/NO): YES